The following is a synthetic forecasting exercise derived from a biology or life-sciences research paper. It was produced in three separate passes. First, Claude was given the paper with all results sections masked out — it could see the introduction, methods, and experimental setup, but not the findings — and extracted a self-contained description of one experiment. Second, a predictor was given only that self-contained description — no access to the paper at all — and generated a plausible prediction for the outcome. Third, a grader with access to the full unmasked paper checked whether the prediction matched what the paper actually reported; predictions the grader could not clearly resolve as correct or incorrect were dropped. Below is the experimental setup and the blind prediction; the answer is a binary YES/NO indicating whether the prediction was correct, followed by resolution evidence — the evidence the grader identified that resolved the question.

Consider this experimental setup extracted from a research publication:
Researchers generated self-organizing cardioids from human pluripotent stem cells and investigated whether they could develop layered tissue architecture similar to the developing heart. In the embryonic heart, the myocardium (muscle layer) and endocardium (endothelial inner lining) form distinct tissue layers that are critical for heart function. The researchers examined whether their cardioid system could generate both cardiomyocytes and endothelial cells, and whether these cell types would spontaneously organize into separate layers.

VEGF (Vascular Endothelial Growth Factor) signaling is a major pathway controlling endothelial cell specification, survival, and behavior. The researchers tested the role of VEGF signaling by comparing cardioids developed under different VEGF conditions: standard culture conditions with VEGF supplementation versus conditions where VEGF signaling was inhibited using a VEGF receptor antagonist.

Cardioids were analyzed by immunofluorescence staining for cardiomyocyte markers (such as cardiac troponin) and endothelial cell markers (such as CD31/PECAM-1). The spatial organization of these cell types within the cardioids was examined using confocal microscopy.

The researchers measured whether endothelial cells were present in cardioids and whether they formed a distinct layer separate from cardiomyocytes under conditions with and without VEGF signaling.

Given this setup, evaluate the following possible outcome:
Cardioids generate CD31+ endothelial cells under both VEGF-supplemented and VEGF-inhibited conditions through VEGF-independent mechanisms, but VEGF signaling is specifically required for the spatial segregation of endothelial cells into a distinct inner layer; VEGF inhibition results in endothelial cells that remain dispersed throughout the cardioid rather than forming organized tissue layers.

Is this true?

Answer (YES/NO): NO